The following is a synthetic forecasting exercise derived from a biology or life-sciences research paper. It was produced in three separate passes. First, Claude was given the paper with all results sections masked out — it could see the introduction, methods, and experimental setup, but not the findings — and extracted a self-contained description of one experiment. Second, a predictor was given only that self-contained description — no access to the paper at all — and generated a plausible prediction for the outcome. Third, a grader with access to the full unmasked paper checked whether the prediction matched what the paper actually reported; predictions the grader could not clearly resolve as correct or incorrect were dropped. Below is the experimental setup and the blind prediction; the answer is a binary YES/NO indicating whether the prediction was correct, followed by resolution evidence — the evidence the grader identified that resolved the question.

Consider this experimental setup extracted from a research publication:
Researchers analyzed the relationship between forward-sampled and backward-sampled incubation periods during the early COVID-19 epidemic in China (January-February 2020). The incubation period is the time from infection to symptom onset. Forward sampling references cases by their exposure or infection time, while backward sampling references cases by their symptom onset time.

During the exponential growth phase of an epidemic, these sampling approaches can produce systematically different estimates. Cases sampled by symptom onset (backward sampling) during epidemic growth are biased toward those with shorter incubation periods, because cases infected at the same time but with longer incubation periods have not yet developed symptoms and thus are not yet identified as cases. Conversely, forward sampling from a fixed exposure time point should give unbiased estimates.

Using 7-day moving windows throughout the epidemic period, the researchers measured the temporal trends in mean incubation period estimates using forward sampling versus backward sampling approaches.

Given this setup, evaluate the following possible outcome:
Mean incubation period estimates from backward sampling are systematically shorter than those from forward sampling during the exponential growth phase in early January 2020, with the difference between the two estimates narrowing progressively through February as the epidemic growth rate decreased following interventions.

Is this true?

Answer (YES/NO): NO